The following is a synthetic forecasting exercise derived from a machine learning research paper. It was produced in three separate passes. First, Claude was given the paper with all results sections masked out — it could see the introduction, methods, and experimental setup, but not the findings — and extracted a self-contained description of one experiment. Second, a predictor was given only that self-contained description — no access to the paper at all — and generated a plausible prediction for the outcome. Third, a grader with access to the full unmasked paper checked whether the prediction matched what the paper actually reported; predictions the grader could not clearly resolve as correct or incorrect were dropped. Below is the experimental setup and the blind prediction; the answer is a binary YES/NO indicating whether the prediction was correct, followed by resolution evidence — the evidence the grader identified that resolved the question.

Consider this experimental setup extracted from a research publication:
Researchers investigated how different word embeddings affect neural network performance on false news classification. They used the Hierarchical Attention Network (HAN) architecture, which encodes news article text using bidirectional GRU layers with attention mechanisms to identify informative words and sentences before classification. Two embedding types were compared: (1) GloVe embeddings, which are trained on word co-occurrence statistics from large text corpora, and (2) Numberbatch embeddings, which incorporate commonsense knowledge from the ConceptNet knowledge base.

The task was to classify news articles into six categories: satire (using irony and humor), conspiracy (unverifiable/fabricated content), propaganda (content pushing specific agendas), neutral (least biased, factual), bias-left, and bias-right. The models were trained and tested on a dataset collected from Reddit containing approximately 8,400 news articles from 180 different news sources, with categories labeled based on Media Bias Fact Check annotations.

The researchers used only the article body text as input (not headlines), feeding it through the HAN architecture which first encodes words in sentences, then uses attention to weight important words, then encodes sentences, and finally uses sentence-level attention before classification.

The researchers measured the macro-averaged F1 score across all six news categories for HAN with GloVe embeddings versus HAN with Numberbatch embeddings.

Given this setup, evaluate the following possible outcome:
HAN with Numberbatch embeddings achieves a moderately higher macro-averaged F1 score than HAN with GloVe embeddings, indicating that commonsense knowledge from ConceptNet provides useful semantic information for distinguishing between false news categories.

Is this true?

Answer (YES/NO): NO